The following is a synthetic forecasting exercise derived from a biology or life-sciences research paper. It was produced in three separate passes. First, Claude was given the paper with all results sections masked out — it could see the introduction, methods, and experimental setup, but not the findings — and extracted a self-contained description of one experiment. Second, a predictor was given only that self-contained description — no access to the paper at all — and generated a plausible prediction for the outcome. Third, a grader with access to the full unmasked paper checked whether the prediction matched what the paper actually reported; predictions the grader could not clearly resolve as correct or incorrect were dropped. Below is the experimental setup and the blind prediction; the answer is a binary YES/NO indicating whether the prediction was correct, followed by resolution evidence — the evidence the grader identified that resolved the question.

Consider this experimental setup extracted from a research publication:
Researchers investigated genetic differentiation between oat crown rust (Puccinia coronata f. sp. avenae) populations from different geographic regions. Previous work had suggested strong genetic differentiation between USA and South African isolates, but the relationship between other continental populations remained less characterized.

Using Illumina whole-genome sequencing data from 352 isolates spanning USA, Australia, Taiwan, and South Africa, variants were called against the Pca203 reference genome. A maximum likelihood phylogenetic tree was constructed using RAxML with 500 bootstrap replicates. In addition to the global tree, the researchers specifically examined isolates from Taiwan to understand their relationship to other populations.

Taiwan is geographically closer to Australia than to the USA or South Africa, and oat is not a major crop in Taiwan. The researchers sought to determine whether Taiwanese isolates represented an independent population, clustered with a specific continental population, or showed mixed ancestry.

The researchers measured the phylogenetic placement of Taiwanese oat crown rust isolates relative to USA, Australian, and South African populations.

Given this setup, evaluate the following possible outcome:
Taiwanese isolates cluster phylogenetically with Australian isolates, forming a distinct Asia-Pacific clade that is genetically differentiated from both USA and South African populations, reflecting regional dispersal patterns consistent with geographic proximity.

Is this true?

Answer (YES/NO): NO